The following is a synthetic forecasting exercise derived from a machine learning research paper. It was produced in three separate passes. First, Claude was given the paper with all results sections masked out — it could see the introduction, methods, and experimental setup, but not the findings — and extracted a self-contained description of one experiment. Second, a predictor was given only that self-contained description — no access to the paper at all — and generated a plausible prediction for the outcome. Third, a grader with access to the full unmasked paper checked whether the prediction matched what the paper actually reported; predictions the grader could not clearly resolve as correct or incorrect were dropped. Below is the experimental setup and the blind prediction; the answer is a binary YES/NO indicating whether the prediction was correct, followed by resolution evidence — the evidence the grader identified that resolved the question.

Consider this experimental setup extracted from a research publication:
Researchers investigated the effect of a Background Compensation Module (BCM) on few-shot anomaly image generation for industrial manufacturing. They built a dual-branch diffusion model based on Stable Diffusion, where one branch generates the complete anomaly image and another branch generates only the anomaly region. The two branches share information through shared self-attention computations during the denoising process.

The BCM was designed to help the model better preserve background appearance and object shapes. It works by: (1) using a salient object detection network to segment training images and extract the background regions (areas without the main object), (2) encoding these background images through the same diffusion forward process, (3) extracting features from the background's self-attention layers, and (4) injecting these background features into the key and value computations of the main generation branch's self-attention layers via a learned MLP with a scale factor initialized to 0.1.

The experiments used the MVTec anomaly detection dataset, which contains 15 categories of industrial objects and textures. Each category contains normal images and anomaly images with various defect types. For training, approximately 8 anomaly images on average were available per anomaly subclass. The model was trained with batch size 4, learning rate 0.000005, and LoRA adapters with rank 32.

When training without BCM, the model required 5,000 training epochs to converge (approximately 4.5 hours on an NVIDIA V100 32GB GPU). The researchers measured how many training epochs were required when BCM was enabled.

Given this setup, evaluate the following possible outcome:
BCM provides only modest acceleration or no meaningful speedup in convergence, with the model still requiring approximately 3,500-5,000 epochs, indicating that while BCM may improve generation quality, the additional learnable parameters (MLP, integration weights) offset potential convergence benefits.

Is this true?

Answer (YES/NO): NO